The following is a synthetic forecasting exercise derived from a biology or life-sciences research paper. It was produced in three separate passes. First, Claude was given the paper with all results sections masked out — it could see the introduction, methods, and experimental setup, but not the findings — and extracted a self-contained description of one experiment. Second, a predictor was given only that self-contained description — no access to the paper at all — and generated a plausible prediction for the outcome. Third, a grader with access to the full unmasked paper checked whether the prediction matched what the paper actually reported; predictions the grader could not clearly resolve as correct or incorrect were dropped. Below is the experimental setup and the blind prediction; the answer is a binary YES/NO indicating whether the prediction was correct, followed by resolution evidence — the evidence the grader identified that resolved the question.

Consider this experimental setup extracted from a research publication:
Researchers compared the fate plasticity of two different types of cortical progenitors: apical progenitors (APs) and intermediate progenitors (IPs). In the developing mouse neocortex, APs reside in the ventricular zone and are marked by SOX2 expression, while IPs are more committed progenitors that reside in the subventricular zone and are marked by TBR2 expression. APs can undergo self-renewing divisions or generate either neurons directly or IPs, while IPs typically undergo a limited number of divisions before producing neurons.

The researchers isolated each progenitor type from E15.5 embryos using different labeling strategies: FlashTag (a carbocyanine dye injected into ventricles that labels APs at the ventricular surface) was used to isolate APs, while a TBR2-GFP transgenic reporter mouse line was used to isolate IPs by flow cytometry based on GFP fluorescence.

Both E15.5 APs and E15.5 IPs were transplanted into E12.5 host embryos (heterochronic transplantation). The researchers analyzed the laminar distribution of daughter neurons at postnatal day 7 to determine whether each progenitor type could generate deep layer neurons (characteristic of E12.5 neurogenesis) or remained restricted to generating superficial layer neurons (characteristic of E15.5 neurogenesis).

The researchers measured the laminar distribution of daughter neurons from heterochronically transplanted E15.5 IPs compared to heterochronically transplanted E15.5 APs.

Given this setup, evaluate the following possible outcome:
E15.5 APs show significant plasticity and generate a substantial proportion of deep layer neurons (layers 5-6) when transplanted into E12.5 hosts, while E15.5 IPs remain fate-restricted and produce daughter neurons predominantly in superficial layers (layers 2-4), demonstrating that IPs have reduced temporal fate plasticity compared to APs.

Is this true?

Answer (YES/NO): YES